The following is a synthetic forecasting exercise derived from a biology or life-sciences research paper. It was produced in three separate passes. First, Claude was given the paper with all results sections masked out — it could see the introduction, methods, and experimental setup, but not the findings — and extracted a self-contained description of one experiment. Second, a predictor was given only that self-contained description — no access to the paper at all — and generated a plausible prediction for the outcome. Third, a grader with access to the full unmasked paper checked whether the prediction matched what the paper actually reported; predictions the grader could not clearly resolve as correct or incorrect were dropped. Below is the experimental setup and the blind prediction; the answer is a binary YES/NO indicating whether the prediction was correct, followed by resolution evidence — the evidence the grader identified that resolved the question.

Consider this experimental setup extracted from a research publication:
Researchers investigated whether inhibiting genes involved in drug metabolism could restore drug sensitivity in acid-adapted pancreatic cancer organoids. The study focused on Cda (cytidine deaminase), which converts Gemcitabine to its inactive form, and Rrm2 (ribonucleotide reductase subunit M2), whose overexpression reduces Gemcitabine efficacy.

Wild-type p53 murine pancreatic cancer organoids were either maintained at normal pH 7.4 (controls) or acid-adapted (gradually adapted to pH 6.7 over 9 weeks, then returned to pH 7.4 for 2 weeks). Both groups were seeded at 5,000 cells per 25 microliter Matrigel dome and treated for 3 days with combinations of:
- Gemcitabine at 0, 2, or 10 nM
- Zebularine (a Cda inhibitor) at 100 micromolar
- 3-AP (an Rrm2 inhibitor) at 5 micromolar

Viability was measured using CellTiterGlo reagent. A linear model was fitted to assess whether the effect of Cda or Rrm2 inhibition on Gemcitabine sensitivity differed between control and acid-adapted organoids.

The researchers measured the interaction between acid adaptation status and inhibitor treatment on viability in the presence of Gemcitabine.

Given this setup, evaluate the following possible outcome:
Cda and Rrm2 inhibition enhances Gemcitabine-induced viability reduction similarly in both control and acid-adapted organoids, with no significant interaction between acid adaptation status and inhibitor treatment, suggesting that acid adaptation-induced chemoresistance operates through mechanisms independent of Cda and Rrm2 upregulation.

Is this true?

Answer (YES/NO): NO